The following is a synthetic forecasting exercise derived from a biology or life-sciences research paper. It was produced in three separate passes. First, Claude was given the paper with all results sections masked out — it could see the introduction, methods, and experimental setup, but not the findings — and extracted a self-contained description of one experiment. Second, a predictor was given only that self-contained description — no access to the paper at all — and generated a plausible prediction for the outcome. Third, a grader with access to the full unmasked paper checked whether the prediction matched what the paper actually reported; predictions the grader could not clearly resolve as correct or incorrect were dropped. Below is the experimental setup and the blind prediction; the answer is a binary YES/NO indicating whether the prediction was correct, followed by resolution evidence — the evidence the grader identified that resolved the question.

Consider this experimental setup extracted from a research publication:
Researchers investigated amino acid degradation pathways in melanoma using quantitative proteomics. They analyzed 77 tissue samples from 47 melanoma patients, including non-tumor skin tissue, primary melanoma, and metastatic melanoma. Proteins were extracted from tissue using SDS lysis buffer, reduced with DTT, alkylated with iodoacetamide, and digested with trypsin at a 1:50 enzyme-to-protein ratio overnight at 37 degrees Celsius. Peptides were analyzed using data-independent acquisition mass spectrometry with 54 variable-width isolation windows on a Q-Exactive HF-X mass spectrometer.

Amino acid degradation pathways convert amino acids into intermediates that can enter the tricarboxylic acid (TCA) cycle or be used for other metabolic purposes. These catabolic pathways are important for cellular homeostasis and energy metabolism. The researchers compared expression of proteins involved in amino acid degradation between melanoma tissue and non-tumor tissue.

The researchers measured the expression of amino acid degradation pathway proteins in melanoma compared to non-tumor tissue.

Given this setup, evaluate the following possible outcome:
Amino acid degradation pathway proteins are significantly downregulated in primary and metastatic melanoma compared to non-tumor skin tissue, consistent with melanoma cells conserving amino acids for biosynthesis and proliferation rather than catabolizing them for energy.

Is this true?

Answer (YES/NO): YES